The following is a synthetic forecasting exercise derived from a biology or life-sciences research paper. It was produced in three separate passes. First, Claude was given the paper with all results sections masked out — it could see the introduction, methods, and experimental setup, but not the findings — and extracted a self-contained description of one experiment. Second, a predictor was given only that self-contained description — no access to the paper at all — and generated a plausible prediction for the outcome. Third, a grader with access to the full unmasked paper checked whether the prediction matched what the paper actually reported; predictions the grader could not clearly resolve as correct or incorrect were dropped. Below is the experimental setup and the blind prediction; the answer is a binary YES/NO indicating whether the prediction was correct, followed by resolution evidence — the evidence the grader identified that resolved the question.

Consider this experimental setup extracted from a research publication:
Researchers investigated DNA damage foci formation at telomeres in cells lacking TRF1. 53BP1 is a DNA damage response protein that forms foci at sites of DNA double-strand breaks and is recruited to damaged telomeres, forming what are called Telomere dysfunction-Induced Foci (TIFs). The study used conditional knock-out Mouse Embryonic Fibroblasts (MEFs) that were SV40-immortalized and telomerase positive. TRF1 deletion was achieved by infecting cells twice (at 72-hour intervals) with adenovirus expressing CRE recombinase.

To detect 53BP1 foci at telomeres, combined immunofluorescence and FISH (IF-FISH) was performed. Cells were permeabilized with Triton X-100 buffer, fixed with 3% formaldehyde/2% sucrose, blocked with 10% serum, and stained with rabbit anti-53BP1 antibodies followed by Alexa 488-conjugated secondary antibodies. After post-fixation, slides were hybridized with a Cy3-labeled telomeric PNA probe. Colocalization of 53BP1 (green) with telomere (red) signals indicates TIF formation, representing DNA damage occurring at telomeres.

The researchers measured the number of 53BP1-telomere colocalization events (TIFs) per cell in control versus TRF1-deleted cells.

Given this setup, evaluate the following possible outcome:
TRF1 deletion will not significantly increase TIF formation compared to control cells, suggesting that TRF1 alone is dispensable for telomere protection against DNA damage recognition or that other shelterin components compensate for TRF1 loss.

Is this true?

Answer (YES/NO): NO